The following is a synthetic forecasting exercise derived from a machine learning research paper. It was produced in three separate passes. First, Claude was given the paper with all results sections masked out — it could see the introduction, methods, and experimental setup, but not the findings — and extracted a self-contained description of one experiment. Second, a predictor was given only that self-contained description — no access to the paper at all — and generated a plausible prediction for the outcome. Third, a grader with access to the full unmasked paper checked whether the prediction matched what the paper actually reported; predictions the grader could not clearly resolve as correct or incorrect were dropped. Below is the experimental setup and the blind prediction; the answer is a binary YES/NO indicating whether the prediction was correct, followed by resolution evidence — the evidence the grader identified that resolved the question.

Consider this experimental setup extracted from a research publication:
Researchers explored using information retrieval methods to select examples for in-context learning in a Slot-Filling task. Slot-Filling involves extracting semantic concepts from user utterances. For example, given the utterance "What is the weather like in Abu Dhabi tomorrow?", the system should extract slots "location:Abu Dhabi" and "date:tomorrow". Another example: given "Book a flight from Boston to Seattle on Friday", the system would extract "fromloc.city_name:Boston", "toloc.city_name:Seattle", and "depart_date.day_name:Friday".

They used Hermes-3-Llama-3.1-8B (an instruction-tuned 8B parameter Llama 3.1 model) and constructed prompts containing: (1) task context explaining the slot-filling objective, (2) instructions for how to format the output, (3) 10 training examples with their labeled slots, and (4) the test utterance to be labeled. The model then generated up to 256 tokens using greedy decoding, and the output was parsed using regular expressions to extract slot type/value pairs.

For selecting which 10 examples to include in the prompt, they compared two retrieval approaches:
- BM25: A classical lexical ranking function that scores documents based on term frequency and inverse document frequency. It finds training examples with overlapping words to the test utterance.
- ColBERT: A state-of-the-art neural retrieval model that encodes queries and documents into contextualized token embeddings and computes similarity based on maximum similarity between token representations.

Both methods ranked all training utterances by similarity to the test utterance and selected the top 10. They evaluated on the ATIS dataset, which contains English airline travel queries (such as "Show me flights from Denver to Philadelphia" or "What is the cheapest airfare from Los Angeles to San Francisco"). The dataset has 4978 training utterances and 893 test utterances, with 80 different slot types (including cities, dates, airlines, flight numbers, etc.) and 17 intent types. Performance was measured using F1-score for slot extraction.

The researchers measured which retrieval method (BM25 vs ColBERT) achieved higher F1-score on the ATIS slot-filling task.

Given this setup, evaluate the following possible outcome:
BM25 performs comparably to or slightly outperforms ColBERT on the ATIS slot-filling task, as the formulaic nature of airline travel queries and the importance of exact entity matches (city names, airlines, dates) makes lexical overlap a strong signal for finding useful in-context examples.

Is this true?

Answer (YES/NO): YES